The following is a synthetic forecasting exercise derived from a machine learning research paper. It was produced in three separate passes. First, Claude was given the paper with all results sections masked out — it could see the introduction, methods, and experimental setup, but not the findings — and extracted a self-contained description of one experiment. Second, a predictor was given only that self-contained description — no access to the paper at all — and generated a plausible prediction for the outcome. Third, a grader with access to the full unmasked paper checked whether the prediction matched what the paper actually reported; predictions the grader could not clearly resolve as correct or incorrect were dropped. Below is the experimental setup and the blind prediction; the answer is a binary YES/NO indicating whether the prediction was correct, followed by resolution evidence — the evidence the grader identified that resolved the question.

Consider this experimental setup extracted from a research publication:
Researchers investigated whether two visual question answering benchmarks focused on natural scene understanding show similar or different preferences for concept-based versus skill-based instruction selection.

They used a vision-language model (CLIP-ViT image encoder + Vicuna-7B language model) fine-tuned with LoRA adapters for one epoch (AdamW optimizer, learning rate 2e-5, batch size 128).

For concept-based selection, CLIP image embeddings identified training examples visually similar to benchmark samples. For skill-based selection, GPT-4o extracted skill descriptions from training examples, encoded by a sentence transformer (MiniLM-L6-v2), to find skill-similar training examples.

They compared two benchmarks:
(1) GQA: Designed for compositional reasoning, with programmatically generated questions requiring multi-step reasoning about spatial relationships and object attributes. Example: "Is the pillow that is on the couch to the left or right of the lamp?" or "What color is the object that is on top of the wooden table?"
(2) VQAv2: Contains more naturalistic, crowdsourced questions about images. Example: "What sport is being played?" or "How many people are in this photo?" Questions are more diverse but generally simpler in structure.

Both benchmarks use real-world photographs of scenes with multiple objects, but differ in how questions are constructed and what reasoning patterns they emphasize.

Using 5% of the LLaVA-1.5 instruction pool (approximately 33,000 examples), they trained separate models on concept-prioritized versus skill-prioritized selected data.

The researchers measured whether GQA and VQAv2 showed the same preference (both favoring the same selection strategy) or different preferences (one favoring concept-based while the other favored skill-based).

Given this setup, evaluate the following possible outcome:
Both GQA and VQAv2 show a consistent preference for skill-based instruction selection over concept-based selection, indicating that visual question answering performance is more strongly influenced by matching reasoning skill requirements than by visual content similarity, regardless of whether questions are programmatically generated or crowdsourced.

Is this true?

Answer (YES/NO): NO